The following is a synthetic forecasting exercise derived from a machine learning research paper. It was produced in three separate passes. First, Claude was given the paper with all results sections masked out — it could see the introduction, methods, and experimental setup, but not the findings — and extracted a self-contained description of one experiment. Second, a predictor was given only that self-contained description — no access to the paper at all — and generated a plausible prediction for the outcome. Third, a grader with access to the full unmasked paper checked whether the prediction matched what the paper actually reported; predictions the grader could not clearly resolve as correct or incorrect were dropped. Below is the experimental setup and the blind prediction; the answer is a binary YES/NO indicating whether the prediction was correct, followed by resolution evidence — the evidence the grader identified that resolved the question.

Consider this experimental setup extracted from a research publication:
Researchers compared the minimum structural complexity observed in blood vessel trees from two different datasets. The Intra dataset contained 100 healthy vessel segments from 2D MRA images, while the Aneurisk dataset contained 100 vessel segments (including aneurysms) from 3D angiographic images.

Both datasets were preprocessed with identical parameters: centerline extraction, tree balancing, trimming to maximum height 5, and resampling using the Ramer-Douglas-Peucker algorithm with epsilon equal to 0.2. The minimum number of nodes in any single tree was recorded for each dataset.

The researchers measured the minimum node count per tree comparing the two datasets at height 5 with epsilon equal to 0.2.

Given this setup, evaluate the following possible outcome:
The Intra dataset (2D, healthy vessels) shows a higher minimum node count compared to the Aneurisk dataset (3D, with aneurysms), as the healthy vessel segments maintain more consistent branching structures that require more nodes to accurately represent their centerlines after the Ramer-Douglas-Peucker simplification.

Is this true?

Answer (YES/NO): YES